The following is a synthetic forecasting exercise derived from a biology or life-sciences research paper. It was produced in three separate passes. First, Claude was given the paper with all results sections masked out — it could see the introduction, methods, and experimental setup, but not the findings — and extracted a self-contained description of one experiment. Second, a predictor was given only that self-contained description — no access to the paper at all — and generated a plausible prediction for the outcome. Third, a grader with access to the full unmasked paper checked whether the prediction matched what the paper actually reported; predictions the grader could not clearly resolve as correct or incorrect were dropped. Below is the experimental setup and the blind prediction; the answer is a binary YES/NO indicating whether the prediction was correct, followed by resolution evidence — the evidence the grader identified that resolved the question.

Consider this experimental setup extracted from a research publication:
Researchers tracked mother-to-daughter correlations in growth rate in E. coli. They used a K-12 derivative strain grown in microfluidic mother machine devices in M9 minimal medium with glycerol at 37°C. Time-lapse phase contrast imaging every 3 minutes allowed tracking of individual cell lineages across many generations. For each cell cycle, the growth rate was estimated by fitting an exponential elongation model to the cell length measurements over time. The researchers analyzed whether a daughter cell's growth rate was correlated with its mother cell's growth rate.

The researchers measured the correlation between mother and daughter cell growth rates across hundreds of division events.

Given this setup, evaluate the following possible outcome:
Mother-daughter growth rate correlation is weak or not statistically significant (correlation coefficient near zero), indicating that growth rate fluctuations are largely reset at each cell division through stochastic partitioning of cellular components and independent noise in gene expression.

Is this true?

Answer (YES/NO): NO